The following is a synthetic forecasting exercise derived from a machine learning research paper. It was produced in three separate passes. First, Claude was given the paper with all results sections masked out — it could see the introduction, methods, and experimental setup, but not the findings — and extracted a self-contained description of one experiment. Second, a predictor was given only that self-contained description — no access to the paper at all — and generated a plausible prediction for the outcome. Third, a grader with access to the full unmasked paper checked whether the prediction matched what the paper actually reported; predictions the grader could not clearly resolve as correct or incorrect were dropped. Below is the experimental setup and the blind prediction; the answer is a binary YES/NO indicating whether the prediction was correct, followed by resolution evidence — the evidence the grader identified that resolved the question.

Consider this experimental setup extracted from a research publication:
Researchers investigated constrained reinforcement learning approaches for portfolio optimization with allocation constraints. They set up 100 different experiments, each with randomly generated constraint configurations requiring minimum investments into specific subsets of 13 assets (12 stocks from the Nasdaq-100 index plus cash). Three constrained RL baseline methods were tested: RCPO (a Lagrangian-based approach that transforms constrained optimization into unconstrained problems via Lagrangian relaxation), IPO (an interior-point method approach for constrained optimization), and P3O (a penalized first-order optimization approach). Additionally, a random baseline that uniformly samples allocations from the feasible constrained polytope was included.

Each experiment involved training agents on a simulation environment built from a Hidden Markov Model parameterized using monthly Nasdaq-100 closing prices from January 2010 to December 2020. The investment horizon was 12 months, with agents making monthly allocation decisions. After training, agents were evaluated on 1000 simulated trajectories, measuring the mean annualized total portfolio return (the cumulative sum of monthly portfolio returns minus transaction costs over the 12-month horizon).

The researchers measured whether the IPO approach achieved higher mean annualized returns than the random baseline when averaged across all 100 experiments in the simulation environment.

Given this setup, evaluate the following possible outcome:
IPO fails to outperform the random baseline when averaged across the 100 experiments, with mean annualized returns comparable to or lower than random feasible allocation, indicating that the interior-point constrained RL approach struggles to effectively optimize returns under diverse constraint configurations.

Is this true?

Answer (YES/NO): YES